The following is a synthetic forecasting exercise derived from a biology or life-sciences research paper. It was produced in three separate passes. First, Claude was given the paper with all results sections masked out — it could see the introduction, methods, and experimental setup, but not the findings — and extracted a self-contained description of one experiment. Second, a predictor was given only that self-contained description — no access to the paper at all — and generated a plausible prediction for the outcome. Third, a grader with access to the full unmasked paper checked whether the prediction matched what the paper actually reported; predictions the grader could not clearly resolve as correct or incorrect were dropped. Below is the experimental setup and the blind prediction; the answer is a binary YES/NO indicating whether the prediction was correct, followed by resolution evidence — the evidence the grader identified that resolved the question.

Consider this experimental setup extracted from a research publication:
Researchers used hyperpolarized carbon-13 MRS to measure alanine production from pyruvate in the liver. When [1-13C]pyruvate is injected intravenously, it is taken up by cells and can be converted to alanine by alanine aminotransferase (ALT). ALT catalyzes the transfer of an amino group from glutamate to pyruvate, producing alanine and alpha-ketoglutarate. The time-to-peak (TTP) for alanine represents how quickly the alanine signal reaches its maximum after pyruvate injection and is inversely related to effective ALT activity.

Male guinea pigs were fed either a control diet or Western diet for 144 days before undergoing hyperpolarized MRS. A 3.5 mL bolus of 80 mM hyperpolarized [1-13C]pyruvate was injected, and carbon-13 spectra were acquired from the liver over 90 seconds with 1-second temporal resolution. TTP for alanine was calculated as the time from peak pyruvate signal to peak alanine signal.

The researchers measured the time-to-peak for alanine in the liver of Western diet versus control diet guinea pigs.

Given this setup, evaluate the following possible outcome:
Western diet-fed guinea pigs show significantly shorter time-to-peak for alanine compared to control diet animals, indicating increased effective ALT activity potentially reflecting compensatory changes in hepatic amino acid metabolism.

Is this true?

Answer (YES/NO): NO